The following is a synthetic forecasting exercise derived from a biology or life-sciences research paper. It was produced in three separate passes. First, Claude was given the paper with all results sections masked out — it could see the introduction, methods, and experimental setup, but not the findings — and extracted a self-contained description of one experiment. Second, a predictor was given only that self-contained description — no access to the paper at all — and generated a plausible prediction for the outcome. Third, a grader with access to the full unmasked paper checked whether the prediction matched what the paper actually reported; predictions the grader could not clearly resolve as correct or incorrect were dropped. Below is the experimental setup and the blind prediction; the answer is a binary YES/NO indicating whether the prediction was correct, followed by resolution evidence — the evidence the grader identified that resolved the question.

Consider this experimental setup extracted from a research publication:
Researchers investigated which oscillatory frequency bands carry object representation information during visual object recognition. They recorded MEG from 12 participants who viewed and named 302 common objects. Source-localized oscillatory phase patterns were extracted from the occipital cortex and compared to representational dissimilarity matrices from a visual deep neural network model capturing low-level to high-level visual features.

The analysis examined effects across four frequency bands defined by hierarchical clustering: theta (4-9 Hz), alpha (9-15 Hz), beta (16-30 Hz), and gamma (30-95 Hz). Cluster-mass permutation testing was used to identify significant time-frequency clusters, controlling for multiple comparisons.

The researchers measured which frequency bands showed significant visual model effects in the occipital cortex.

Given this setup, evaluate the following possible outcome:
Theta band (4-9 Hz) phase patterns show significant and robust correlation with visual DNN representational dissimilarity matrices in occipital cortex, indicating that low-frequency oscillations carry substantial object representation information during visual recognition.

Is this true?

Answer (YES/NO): NO